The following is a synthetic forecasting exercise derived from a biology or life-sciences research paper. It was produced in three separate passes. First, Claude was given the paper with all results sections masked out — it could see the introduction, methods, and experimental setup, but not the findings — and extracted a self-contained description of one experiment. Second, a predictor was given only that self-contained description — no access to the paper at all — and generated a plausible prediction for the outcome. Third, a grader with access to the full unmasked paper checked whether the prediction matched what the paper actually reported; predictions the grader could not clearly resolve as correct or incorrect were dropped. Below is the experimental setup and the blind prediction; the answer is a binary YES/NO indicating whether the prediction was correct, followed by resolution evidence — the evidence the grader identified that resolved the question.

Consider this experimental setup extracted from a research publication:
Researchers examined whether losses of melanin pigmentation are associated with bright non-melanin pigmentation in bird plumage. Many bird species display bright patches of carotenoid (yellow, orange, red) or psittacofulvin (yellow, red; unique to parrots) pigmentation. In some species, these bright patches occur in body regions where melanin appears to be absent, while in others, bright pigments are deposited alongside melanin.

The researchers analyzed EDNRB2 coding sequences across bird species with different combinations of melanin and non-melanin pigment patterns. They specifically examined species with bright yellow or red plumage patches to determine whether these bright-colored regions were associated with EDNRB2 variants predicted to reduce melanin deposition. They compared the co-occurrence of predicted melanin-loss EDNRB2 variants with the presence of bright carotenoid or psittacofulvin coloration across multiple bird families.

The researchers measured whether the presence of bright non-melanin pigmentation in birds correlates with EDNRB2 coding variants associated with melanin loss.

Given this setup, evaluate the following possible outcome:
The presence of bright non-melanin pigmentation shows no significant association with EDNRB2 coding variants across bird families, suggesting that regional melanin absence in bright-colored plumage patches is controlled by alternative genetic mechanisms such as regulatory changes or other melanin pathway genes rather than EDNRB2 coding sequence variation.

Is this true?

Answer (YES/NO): NO